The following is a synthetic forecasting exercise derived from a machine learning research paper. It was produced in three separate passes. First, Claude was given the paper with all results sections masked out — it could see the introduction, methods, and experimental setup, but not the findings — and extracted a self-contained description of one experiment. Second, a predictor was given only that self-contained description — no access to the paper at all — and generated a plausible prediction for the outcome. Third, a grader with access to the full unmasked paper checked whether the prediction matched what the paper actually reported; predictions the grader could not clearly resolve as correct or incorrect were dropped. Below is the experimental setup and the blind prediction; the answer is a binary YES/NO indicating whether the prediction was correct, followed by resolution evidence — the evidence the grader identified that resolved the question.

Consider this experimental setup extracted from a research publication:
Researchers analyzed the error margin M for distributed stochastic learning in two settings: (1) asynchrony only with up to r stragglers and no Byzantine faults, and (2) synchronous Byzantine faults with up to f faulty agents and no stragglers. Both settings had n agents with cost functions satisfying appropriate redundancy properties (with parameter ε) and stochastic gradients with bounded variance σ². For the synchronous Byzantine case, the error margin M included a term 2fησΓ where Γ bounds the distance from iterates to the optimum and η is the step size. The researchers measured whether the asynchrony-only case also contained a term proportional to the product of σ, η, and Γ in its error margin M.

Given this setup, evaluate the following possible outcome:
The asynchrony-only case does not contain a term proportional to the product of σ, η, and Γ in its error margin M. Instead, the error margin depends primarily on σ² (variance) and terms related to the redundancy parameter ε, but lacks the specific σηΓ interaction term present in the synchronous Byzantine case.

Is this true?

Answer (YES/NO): YES